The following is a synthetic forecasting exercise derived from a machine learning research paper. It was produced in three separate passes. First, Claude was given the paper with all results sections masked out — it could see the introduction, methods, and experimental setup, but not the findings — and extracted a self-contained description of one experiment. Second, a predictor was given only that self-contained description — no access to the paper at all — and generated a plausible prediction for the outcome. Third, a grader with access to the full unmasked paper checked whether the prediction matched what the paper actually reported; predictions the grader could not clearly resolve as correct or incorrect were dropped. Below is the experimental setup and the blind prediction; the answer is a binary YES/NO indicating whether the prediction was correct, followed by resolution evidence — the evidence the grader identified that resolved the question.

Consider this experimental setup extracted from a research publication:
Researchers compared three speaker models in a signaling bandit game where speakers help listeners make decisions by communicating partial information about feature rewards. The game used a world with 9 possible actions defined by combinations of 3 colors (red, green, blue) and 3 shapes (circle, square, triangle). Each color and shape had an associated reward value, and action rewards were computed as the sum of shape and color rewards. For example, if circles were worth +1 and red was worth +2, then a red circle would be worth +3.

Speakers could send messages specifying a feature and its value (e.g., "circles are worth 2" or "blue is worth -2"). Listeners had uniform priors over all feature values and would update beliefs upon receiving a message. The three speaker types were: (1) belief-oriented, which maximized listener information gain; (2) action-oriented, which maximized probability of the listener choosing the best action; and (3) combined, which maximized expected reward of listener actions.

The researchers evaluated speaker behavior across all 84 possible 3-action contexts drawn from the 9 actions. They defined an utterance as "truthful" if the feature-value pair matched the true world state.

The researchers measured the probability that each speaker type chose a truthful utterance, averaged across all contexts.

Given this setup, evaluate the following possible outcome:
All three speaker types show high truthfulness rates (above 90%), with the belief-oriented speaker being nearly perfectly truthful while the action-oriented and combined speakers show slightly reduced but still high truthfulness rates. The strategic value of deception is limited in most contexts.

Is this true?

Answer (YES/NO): NO